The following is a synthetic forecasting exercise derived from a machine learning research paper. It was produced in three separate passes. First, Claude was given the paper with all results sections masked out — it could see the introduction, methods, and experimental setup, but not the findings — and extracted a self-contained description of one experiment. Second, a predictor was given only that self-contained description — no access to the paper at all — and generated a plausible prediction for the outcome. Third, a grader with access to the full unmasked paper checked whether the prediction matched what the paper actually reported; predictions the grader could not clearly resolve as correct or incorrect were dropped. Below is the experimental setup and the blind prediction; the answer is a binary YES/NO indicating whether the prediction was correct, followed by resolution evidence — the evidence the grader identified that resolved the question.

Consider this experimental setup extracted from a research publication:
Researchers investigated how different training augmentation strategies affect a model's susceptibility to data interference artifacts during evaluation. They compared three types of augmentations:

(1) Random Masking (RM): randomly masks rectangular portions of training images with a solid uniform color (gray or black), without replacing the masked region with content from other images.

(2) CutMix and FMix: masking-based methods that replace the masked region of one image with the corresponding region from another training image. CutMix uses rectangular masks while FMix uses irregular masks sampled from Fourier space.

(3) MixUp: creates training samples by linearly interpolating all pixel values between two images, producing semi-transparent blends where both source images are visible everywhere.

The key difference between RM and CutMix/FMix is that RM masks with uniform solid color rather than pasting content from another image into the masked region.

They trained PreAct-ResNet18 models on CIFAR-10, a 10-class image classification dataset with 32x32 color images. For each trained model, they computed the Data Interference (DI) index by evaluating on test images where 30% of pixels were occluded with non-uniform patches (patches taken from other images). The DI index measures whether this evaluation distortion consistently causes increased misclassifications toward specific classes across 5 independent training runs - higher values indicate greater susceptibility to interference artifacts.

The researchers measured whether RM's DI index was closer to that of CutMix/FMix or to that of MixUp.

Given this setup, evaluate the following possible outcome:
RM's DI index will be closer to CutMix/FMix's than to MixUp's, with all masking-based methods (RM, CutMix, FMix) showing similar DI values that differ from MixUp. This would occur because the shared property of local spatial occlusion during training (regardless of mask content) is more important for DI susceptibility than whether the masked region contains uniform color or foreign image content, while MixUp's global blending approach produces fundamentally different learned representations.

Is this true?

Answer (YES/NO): NO